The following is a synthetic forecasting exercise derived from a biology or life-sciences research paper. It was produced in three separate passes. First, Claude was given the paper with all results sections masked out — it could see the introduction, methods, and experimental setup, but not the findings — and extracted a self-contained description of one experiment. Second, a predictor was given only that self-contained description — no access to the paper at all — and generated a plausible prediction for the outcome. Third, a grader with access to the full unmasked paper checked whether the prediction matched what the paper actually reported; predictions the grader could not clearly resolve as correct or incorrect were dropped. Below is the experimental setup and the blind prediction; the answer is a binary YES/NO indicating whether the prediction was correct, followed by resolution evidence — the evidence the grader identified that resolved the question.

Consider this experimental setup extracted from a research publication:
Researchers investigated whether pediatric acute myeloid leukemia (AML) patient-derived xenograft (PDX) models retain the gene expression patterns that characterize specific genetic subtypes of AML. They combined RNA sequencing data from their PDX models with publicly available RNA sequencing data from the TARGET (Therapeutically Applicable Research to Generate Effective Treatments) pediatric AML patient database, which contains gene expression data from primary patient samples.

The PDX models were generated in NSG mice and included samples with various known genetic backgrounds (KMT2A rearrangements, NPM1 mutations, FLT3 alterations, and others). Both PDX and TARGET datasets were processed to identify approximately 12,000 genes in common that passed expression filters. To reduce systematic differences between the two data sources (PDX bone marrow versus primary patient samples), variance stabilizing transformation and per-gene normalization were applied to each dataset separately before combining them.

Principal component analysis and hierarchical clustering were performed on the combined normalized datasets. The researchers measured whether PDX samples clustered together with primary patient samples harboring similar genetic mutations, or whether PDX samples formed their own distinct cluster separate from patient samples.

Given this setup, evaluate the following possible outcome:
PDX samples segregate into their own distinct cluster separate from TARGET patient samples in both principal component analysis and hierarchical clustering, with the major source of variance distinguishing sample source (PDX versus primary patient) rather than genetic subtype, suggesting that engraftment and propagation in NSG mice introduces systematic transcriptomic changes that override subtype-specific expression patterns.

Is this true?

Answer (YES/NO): NO